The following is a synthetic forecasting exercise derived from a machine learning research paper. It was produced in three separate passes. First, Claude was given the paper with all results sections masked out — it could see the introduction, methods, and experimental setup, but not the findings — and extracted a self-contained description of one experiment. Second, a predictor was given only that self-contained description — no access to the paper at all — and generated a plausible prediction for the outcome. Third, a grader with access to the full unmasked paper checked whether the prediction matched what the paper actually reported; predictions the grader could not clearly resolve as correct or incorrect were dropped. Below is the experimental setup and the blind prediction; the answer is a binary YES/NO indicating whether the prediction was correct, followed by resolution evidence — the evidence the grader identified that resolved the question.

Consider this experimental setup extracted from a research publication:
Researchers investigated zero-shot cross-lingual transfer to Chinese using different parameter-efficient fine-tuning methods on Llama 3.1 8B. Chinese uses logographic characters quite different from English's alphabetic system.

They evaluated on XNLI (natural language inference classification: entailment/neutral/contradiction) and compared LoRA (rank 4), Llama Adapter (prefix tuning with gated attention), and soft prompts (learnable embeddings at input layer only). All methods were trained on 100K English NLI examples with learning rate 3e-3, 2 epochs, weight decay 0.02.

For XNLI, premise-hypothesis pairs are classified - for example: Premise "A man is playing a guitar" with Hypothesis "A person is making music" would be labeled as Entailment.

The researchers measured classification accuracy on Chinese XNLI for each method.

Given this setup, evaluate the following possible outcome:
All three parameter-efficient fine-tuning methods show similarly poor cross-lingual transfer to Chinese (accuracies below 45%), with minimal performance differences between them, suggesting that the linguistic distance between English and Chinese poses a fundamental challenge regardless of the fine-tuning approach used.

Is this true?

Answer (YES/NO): NO